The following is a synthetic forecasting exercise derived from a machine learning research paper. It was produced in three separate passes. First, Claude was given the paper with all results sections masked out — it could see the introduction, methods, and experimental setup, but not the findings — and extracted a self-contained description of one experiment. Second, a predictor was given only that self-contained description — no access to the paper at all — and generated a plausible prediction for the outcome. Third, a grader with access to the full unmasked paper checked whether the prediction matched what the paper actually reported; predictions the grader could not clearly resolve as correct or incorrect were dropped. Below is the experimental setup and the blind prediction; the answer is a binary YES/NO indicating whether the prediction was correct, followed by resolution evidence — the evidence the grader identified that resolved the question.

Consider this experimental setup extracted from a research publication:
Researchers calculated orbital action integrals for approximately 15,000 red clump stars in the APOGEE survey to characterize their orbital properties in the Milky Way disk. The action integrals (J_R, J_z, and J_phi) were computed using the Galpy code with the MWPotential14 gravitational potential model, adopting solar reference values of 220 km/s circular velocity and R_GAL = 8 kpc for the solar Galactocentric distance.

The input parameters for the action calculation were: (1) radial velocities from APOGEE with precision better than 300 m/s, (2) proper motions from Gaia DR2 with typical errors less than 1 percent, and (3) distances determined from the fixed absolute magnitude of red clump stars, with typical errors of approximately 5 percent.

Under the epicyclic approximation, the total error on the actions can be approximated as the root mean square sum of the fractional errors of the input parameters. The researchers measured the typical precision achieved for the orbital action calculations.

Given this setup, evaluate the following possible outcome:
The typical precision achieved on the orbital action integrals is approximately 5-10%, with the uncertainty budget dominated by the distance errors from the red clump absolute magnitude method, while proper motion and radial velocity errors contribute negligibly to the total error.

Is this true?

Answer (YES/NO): YES